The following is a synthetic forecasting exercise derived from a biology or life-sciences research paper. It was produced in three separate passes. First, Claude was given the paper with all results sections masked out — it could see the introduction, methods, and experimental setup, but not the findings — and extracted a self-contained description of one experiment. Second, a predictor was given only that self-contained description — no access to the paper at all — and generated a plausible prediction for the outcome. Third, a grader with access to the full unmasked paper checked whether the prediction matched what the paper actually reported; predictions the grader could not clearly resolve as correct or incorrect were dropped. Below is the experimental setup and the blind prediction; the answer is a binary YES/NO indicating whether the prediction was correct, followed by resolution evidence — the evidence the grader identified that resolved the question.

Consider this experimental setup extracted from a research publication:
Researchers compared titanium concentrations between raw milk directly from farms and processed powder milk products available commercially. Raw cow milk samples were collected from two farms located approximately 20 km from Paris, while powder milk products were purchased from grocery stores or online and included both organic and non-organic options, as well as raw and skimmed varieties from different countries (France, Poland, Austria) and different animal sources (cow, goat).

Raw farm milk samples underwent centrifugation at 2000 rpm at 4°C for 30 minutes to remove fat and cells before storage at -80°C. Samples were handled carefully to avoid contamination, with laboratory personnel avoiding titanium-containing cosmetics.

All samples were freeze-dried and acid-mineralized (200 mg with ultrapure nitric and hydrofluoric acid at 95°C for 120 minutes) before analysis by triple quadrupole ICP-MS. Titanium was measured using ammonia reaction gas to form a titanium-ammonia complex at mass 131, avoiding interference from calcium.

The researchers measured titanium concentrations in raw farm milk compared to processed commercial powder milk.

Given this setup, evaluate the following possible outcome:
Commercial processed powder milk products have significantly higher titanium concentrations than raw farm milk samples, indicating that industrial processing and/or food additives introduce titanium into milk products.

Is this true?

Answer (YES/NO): NO